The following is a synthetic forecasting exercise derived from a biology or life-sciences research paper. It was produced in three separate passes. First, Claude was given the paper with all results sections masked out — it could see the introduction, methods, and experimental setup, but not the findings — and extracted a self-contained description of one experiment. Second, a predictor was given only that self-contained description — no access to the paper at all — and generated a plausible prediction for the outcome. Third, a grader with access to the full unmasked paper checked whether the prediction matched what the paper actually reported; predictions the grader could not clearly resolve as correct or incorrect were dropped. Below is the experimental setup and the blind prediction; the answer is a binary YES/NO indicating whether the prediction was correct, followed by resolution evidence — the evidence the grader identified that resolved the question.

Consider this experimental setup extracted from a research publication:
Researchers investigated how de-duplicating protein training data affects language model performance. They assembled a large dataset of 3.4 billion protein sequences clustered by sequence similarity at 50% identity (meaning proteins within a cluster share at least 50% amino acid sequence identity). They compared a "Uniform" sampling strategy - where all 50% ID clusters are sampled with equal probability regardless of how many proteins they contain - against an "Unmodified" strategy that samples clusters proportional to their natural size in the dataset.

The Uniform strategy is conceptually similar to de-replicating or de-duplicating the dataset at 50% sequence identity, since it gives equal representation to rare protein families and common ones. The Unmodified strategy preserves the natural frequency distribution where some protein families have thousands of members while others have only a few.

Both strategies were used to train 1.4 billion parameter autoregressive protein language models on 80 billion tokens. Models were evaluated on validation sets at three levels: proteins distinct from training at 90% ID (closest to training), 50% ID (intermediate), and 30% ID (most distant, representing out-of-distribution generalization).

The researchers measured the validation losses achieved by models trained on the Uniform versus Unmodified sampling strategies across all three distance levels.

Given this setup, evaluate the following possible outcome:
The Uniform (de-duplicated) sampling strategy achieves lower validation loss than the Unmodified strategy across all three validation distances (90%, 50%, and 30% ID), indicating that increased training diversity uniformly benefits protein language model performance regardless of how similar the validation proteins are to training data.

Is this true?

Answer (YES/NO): NO